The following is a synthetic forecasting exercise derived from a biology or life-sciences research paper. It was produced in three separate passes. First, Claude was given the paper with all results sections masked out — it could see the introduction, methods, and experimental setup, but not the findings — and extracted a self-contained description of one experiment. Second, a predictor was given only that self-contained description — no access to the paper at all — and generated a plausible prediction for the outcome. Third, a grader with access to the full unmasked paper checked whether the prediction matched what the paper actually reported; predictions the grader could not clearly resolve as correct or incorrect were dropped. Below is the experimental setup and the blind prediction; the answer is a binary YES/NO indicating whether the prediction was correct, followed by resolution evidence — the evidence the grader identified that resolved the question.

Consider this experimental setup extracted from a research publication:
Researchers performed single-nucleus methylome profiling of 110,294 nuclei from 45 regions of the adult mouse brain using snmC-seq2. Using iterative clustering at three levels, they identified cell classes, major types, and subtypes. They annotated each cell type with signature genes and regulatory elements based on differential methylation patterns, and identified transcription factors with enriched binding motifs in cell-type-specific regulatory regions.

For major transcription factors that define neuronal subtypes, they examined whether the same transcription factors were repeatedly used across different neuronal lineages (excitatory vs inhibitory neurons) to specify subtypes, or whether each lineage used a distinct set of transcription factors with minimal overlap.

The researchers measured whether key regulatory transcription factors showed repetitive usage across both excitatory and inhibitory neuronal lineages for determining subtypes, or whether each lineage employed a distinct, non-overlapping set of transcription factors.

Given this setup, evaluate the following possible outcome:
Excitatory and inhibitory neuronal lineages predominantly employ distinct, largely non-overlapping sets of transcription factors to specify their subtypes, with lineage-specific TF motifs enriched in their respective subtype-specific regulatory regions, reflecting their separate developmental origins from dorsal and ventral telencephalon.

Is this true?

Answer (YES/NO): NO